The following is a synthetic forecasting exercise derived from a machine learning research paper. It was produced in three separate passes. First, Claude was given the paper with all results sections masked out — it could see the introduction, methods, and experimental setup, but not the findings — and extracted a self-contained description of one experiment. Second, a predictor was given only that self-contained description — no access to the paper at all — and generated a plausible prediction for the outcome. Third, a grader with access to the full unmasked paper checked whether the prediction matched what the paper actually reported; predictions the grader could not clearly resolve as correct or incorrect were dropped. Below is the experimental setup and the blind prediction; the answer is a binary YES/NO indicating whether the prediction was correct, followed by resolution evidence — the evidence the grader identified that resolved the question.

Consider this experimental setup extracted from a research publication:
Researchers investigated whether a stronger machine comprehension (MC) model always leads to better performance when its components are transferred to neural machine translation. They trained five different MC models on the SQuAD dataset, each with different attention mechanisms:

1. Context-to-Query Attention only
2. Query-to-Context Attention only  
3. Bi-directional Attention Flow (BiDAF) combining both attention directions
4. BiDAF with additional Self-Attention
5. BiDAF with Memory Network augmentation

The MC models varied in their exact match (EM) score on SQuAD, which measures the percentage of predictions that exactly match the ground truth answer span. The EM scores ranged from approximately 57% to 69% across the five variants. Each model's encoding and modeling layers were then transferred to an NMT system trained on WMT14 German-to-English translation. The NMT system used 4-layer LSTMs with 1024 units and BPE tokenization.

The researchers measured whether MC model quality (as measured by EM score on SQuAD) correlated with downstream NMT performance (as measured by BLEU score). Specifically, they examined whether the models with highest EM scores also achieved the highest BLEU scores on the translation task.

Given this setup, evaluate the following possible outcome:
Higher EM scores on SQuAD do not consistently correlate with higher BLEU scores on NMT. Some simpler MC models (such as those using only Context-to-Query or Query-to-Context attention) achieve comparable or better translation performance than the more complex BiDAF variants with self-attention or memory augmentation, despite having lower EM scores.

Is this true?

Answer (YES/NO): NO